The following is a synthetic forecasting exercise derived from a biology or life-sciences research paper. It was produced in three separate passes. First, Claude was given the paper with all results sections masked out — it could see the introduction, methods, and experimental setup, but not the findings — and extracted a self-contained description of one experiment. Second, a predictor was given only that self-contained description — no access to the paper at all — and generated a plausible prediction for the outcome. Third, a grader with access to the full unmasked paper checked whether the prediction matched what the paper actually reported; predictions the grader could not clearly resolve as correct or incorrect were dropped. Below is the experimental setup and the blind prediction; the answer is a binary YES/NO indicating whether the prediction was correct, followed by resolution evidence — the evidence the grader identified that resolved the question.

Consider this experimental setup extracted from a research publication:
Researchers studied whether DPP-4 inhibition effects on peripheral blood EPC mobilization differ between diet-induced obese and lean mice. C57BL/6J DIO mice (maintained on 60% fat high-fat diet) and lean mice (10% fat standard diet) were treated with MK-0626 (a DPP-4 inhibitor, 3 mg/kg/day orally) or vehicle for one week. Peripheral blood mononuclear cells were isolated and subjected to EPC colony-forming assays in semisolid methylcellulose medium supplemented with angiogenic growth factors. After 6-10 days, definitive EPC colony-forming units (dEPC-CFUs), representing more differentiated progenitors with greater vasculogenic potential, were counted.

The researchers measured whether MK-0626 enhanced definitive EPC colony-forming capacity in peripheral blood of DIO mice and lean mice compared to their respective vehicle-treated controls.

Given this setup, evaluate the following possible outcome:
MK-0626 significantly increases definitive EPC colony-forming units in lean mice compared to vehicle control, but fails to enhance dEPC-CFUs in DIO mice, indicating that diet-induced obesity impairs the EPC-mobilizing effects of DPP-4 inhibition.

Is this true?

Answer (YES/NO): NO